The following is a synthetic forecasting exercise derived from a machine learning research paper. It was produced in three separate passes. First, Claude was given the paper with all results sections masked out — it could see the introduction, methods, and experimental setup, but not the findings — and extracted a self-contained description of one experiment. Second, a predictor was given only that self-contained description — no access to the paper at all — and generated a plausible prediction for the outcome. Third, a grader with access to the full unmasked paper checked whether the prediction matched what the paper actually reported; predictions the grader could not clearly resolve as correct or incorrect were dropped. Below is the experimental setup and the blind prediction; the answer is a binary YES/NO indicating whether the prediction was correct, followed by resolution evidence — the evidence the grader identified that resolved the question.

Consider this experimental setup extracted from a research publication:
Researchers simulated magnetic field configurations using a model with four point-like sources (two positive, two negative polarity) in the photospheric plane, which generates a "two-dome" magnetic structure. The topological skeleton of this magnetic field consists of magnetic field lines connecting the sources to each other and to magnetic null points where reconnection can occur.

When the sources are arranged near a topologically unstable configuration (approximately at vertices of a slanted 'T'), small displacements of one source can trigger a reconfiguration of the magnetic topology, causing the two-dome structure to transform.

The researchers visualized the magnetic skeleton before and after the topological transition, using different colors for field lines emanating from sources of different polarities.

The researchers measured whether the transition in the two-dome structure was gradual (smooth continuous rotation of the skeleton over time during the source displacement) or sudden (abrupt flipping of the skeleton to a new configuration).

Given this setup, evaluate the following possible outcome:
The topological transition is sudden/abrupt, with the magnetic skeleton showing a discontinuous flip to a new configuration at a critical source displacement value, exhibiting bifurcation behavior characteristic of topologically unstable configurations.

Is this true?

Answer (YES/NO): YES